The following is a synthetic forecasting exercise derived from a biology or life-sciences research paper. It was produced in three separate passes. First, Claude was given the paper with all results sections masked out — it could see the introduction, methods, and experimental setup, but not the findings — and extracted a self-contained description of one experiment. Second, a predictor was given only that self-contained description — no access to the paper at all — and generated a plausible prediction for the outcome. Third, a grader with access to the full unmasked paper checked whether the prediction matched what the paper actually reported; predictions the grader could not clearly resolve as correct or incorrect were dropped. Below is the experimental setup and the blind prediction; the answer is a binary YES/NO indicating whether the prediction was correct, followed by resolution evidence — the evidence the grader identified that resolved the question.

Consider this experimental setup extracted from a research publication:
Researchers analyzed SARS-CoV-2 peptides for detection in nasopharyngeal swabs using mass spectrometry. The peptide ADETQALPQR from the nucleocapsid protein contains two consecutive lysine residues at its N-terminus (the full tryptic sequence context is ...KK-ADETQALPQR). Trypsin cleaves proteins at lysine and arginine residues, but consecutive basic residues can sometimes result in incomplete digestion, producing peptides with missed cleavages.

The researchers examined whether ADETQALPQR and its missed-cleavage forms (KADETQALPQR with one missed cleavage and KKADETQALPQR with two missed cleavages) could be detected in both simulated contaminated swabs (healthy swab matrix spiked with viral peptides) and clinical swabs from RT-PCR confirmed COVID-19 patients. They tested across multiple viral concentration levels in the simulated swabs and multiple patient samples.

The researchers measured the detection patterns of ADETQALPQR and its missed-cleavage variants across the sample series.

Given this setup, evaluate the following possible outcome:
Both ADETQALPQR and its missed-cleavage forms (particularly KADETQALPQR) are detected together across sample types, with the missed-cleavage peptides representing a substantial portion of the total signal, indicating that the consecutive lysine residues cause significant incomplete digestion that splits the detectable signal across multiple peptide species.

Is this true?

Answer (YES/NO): YES